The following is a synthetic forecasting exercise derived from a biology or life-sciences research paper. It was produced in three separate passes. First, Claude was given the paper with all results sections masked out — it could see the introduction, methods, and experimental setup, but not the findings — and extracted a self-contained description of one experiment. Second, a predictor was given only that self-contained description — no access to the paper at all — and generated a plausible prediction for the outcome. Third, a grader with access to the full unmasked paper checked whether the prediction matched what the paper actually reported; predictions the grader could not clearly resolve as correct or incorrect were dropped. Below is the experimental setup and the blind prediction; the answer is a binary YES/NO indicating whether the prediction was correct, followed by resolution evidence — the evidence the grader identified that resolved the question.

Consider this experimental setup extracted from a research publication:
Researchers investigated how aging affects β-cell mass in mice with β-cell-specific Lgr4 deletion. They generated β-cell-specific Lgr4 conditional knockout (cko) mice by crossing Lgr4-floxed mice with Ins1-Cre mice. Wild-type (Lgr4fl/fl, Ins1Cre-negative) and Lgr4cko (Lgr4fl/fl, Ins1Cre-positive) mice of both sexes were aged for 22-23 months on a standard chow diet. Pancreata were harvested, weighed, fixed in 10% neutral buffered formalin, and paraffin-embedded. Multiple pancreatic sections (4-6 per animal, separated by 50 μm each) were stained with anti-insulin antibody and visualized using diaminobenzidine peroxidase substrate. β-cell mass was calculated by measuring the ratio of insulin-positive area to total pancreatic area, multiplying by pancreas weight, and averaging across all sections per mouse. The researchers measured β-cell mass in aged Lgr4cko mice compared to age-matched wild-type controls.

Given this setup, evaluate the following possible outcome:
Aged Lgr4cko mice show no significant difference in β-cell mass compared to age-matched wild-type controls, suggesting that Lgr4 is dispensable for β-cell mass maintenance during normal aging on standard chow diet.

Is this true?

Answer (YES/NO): YES